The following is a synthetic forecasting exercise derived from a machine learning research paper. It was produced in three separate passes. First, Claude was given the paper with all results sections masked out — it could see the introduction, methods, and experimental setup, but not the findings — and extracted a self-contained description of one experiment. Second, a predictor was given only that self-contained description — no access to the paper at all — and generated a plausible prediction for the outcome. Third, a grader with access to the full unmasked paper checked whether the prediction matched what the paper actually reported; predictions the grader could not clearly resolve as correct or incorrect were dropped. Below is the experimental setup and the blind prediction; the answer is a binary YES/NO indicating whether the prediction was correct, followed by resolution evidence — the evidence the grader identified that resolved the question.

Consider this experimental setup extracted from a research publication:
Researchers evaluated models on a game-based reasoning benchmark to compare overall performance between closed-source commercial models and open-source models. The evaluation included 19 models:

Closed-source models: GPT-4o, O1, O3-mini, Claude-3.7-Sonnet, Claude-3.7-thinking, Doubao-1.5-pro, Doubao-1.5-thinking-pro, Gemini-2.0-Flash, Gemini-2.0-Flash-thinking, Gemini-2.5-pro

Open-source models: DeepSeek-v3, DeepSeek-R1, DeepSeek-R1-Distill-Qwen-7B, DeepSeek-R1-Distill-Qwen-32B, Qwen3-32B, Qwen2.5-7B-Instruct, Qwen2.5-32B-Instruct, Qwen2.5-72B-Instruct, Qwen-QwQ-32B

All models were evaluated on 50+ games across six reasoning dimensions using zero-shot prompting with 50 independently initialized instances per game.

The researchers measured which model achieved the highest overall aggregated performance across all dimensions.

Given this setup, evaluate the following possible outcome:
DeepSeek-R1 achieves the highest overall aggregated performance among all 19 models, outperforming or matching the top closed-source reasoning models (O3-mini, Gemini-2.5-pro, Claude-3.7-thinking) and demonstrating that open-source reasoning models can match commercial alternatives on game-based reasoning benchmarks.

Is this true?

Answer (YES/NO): NO